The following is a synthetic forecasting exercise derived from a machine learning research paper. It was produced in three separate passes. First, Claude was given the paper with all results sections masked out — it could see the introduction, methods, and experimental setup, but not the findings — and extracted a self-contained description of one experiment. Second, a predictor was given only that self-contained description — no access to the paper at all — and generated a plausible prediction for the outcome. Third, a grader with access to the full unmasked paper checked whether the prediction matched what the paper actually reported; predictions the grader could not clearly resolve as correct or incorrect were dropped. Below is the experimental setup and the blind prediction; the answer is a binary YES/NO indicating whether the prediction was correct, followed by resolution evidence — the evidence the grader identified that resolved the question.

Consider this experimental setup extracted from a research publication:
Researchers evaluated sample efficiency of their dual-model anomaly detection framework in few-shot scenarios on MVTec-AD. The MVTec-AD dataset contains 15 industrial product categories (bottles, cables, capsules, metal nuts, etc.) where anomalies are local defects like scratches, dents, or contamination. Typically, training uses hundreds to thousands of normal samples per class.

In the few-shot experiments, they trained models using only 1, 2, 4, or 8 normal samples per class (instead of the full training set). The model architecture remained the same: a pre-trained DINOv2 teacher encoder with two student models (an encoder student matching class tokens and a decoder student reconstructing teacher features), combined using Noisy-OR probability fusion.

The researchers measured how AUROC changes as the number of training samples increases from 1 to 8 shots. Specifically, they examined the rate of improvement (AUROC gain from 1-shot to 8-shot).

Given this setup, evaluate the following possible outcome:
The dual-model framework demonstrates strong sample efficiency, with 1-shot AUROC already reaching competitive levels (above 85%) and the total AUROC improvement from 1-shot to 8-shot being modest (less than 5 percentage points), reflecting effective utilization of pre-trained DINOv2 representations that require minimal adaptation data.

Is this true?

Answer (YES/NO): YES